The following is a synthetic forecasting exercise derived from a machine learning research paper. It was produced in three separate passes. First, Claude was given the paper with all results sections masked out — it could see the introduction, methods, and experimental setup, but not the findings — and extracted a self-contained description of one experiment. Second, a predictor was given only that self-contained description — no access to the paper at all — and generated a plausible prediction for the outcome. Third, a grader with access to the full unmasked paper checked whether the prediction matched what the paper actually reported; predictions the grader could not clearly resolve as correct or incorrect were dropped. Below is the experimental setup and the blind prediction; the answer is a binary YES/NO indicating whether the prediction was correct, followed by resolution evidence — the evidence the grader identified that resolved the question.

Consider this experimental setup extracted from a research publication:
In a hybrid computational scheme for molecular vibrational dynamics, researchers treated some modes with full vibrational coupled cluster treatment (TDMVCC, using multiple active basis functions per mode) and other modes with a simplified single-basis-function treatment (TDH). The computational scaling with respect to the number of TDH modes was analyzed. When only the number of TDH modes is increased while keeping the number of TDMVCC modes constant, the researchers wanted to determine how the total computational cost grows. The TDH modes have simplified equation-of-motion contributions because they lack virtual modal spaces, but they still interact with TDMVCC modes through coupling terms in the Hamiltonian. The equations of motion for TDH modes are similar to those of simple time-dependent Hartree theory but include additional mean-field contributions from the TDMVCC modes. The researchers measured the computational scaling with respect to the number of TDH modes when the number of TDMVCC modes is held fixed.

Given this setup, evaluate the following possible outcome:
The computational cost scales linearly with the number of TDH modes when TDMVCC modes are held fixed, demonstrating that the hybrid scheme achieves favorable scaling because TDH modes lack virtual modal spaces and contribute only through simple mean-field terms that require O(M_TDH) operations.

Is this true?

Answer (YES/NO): NO